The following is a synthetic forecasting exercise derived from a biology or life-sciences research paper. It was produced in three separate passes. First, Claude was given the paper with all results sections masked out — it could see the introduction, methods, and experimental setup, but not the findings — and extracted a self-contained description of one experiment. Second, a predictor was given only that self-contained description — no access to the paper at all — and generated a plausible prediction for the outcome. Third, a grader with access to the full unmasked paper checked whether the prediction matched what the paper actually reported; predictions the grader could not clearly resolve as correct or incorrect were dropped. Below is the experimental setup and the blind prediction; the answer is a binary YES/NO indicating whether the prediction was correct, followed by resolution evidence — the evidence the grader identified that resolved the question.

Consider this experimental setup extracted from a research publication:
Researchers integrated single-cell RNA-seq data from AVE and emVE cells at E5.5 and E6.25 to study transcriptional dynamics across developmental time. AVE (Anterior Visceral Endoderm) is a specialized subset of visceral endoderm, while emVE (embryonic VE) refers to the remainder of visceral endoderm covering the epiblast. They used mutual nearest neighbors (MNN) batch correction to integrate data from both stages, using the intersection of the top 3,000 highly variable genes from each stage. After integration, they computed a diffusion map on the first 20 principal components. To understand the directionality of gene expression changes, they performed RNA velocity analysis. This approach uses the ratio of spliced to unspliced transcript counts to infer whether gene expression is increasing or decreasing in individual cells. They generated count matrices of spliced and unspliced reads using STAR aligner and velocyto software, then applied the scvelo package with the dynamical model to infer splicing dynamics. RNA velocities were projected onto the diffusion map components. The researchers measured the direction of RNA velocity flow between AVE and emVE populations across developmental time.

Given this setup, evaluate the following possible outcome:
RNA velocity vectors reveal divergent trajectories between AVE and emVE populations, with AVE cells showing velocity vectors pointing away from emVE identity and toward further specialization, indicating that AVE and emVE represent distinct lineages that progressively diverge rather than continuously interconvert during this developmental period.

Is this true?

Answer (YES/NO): NO